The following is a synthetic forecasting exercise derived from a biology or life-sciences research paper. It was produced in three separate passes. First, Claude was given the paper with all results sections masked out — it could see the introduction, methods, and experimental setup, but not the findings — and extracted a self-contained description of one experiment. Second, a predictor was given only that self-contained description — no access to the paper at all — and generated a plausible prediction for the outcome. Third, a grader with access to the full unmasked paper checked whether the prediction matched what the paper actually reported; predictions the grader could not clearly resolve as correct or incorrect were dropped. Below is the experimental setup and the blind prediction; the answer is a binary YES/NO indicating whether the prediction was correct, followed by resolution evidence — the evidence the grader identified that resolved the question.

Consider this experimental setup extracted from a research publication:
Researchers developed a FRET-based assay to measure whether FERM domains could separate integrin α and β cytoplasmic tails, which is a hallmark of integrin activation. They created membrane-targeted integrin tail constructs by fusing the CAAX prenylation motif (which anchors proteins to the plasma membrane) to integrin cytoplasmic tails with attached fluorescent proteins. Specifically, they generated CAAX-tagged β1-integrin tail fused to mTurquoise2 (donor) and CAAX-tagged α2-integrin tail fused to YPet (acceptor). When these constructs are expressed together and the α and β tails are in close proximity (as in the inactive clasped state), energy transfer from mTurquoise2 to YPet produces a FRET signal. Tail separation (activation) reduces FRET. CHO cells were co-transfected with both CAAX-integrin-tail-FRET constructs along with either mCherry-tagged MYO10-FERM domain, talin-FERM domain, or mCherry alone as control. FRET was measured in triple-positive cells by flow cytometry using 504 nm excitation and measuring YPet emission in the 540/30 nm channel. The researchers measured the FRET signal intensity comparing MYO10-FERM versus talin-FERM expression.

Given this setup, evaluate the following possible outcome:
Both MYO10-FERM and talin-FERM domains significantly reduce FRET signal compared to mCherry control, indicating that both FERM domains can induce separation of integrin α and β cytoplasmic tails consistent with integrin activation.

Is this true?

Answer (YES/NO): NO